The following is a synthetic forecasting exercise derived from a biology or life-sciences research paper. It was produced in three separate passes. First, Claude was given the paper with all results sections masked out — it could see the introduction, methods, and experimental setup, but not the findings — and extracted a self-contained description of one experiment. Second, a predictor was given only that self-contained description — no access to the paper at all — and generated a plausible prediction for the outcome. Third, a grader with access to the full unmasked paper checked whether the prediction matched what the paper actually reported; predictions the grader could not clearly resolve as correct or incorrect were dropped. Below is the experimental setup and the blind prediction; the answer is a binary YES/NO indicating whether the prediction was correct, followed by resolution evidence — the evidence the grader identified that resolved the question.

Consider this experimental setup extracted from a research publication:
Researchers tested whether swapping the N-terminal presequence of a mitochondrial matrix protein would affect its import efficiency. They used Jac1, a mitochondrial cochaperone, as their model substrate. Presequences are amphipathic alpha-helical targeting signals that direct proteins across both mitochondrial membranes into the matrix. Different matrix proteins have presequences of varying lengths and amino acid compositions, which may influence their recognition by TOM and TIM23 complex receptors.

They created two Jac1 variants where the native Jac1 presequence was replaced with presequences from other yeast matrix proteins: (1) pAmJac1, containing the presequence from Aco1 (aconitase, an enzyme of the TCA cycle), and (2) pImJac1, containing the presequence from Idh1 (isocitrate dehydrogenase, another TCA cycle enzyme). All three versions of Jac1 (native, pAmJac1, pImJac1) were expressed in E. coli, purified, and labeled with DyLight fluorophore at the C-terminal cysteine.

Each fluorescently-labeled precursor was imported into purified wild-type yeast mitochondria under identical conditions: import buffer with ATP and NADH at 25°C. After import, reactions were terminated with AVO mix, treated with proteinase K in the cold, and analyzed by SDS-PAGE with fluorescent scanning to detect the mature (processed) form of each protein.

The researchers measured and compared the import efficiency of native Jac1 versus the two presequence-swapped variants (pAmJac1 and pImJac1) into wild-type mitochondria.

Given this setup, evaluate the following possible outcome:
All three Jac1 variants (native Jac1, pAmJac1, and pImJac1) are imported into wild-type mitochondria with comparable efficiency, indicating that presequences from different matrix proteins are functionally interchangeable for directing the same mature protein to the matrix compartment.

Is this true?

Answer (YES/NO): NO